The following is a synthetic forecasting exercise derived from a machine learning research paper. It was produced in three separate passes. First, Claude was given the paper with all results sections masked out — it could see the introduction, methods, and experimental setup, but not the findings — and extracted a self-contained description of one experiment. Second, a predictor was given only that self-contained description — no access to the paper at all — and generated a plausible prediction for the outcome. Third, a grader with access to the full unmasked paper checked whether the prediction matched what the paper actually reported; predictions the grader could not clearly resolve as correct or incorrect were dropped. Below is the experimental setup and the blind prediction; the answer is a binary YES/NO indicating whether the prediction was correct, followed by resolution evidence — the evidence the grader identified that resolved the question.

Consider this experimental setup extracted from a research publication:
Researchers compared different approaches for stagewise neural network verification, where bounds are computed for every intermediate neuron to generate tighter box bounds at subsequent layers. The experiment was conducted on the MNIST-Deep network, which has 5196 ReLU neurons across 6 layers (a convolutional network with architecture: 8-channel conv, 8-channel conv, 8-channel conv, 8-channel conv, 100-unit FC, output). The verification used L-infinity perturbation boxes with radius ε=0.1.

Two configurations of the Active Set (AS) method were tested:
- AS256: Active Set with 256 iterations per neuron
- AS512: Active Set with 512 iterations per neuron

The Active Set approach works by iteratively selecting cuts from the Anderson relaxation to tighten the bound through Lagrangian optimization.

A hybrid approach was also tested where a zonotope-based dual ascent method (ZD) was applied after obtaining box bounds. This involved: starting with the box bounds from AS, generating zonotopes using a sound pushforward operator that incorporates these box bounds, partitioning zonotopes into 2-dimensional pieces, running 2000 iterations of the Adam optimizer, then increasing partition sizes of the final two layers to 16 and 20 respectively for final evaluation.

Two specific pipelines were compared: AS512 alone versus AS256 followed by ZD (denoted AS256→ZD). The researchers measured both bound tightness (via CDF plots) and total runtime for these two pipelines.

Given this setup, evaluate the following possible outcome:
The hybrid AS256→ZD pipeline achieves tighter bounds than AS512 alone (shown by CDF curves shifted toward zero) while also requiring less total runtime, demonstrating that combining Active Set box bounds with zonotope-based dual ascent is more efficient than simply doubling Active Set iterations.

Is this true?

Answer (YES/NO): YES